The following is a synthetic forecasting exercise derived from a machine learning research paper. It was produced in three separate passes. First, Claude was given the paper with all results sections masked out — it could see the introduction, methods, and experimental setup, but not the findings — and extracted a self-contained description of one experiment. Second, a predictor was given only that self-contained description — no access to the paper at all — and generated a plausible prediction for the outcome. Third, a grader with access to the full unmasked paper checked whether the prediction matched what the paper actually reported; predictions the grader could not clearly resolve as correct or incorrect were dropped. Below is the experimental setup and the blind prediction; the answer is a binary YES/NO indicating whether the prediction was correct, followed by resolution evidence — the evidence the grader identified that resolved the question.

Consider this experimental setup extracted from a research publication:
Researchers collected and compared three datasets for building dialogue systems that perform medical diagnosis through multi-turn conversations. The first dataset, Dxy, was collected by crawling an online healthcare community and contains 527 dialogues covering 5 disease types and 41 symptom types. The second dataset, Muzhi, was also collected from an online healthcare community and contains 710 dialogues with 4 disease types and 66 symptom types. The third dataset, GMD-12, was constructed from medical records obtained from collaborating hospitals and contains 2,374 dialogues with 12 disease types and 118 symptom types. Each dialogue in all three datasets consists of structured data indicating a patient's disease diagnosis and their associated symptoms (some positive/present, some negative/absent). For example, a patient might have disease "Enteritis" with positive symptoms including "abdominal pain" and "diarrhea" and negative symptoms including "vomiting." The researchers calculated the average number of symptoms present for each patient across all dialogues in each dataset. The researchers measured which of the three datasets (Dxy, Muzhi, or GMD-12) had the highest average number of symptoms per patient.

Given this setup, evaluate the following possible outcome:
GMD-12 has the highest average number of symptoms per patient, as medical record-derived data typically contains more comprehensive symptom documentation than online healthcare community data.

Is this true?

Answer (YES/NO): NO